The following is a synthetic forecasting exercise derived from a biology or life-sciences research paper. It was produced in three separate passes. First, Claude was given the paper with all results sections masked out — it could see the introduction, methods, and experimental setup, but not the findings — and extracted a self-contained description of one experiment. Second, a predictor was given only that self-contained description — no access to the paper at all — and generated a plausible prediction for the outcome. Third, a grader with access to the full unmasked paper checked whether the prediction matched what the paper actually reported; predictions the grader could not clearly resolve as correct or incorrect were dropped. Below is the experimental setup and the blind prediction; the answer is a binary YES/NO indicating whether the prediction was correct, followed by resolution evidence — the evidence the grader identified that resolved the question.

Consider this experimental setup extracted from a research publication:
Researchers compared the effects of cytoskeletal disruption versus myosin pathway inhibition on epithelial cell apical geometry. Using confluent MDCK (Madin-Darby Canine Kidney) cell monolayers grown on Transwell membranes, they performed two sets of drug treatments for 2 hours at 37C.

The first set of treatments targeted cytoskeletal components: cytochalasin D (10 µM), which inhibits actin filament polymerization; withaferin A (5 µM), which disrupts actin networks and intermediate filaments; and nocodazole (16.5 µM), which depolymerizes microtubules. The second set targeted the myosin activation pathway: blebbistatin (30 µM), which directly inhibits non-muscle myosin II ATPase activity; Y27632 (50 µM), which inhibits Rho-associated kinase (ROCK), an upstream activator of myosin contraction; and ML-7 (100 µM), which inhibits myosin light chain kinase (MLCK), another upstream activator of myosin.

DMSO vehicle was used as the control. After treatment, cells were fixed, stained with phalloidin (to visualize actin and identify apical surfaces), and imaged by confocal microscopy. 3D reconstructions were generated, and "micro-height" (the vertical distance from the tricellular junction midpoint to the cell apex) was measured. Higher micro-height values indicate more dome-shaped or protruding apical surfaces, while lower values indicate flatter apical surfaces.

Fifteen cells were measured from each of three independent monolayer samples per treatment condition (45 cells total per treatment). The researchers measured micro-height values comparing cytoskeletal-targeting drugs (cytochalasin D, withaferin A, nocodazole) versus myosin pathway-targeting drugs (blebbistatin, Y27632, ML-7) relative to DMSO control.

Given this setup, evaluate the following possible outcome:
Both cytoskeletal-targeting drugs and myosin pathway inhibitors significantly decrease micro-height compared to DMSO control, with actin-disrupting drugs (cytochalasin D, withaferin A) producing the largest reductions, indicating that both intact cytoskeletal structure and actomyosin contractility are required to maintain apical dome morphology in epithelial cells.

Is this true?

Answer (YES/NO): NO